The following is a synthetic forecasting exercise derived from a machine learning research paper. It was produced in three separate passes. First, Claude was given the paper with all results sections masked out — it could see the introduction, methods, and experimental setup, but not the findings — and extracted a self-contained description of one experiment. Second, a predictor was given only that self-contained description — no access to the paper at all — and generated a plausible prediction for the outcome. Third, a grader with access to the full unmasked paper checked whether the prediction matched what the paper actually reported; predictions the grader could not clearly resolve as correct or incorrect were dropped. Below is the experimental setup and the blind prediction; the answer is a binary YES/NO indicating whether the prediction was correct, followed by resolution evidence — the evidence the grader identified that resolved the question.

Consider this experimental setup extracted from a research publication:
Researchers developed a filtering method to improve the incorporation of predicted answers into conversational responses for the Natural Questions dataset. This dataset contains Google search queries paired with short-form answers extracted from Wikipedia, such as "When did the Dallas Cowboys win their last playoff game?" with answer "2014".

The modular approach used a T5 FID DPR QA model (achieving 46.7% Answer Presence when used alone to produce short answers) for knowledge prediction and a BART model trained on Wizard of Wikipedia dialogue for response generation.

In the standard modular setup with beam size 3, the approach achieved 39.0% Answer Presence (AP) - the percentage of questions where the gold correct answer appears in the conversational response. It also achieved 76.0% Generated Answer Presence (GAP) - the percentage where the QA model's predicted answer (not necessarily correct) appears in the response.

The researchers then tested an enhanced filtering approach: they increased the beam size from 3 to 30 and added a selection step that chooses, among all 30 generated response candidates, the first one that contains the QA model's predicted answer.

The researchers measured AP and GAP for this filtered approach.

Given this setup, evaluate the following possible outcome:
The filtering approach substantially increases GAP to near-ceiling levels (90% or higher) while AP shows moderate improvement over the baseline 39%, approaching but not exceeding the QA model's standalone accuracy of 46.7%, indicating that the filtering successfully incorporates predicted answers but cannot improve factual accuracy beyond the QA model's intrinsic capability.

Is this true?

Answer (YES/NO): YES